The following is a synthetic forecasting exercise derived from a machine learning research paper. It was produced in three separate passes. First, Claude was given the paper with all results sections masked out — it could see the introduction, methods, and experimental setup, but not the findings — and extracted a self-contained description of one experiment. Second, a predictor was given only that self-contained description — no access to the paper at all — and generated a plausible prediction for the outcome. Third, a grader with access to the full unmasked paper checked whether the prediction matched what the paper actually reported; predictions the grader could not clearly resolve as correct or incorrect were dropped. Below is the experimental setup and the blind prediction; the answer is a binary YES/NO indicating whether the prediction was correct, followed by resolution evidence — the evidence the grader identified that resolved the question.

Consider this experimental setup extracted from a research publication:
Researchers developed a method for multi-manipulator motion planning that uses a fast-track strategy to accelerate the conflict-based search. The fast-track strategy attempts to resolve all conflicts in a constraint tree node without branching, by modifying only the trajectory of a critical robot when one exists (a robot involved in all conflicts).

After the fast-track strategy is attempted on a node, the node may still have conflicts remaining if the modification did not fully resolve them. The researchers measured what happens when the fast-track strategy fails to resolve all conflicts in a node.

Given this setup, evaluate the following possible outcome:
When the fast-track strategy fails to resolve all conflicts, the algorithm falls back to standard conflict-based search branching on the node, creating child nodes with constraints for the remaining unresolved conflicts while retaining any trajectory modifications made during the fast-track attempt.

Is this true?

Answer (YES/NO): NO